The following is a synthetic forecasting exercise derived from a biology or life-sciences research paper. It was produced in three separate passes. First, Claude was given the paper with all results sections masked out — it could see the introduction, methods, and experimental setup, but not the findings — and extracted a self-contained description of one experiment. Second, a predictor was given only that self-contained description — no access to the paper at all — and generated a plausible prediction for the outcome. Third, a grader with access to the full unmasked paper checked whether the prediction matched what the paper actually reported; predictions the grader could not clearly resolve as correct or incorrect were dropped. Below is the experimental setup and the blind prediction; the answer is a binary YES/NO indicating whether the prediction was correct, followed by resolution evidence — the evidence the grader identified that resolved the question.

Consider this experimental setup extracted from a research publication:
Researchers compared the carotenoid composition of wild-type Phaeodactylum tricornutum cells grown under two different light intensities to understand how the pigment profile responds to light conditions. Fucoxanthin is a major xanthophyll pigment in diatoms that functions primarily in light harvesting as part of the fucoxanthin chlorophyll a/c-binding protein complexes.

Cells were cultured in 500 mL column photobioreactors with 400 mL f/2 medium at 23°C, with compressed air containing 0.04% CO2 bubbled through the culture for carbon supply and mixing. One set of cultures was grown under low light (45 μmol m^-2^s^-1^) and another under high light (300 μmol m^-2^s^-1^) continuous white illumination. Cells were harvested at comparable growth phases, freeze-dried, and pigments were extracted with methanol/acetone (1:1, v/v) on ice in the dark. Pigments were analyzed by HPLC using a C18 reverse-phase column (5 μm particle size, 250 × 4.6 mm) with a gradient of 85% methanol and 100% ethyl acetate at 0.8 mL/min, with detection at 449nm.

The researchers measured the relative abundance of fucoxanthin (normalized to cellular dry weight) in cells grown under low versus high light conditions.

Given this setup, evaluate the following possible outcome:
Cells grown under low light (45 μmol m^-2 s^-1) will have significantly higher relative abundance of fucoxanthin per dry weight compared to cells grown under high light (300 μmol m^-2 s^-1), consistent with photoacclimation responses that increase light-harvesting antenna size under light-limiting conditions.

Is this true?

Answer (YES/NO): YES